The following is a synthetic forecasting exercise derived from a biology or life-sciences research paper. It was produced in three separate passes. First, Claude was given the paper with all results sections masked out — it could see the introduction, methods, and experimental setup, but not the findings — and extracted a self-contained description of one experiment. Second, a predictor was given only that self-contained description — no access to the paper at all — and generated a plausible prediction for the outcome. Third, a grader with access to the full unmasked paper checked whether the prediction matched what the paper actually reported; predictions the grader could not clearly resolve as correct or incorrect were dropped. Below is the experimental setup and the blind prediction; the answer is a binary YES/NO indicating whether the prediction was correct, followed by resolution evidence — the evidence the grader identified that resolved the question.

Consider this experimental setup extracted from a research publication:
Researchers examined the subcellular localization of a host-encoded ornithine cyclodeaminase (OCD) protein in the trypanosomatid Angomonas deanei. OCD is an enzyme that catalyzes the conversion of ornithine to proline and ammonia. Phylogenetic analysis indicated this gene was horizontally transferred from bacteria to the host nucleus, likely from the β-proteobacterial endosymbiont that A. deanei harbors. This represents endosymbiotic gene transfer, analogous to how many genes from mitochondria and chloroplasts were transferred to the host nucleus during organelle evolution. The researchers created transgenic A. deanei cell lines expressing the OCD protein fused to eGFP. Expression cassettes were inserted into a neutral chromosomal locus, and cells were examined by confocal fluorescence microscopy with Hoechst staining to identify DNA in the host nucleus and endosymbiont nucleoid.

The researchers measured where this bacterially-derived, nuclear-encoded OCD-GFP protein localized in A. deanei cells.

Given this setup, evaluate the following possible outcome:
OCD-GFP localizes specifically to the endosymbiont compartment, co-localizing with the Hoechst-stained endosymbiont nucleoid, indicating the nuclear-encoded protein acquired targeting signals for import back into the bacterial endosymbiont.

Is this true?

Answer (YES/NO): NO